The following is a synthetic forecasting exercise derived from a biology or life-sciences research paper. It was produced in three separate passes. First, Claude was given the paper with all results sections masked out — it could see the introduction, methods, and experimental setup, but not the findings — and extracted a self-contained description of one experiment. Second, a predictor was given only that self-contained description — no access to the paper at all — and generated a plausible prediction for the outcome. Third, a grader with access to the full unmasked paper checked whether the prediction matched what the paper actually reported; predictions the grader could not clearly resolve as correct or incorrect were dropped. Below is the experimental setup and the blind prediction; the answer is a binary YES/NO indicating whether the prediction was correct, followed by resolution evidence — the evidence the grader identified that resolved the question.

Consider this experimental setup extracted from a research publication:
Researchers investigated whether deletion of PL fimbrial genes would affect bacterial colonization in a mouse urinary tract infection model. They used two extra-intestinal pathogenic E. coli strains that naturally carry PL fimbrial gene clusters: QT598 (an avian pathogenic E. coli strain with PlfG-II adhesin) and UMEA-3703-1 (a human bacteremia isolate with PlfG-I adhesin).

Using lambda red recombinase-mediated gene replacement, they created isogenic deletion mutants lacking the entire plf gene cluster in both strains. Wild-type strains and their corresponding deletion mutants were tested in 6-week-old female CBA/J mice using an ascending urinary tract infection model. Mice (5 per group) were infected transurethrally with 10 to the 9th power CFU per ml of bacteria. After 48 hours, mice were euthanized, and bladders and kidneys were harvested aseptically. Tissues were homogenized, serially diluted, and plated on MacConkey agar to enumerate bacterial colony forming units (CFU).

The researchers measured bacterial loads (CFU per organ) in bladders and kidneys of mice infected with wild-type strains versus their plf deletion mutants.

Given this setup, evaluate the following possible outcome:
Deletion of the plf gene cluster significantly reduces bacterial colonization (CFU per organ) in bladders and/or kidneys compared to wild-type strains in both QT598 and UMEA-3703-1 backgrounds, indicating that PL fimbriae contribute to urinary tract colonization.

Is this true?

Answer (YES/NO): NO